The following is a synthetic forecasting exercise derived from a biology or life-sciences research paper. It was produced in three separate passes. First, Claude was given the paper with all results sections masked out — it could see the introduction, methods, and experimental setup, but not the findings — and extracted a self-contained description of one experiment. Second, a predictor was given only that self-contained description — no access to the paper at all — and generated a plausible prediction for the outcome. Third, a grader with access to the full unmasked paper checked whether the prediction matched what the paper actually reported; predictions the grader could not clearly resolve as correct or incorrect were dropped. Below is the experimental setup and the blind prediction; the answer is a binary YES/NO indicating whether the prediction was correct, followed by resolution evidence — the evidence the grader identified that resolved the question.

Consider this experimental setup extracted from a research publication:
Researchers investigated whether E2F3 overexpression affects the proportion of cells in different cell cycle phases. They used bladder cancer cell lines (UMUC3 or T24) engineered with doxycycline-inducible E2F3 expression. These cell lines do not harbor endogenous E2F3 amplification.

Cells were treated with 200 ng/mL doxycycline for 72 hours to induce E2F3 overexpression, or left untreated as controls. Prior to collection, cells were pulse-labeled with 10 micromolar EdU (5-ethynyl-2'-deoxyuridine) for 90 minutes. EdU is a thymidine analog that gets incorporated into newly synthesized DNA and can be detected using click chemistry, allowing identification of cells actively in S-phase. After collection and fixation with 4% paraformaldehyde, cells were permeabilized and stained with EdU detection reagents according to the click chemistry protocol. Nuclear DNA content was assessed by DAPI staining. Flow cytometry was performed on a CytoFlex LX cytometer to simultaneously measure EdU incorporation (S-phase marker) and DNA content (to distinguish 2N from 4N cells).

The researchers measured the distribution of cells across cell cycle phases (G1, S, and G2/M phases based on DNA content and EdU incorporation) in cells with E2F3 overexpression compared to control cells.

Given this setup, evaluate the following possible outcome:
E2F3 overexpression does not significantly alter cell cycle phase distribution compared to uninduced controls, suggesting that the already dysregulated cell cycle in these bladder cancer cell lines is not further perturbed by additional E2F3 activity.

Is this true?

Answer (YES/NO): NO